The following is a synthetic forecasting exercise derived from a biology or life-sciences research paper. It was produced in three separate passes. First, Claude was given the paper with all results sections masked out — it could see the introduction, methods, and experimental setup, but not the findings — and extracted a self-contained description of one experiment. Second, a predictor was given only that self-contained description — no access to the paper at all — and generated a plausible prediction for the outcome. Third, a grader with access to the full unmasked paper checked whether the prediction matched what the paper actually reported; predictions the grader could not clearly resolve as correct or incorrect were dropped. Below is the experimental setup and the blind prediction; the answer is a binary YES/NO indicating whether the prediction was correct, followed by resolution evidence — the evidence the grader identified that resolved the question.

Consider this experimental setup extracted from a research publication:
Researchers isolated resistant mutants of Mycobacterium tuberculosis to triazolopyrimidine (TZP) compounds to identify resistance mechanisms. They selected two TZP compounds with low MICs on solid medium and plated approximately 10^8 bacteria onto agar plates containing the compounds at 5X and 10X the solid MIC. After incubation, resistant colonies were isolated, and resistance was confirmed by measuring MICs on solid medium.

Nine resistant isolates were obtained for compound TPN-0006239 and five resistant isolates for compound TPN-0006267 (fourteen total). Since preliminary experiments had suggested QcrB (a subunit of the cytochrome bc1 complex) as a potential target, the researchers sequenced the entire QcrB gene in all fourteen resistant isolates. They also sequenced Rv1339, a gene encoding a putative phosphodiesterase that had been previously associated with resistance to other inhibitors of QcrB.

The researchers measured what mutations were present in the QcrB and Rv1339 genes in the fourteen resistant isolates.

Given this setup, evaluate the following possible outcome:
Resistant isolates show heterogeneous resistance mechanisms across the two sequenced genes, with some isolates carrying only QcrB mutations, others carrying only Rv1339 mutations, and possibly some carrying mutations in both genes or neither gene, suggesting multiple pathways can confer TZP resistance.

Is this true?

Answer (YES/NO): NO